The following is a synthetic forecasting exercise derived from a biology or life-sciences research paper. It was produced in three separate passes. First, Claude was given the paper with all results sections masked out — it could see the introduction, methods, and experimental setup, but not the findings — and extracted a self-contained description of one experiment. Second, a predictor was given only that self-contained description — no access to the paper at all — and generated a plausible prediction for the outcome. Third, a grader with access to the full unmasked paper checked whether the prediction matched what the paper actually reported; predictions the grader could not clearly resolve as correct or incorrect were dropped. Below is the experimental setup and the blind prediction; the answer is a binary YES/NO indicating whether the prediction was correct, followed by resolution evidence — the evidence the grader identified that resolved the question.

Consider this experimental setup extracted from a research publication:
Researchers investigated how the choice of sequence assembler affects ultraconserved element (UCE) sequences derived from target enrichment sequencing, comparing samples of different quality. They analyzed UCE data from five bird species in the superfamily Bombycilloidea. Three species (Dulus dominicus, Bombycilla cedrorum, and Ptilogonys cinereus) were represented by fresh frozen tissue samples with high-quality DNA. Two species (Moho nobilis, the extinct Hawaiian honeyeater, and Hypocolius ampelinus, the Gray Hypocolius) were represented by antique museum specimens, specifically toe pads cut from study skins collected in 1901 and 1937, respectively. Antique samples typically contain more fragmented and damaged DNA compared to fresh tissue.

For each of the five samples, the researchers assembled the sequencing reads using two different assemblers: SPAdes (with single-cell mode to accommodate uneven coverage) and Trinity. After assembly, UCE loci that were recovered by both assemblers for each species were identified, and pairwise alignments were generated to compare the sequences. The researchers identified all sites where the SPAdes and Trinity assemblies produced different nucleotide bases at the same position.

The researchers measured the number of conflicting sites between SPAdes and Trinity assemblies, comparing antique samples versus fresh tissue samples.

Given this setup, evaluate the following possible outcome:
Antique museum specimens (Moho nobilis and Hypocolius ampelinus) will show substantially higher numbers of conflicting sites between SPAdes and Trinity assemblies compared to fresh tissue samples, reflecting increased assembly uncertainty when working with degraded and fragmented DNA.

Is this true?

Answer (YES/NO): YES